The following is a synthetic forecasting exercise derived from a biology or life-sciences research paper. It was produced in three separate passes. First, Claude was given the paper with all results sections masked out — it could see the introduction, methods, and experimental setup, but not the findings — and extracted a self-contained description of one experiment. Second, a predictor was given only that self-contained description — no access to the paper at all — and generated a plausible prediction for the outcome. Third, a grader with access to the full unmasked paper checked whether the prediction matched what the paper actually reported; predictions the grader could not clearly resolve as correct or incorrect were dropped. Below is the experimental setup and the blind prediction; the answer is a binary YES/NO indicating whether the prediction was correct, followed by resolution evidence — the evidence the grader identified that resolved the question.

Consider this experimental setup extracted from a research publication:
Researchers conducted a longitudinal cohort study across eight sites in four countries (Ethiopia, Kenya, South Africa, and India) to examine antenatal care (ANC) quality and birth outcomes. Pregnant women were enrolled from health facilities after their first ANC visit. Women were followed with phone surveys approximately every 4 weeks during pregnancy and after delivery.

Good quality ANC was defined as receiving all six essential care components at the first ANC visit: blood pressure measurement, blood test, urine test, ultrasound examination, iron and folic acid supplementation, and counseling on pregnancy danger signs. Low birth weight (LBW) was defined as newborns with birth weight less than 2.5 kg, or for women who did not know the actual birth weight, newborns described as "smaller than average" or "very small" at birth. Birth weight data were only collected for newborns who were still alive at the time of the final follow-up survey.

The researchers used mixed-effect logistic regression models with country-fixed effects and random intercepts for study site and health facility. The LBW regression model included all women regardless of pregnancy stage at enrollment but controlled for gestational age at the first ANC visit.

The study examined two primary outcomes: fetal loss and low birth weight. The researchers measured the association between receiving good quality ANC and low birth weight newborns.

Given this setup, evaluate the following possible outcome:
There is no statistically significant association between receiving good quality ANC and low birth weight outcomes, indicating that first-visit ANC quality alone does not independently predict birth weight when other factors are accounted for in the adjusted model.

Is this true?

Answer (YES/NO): YES